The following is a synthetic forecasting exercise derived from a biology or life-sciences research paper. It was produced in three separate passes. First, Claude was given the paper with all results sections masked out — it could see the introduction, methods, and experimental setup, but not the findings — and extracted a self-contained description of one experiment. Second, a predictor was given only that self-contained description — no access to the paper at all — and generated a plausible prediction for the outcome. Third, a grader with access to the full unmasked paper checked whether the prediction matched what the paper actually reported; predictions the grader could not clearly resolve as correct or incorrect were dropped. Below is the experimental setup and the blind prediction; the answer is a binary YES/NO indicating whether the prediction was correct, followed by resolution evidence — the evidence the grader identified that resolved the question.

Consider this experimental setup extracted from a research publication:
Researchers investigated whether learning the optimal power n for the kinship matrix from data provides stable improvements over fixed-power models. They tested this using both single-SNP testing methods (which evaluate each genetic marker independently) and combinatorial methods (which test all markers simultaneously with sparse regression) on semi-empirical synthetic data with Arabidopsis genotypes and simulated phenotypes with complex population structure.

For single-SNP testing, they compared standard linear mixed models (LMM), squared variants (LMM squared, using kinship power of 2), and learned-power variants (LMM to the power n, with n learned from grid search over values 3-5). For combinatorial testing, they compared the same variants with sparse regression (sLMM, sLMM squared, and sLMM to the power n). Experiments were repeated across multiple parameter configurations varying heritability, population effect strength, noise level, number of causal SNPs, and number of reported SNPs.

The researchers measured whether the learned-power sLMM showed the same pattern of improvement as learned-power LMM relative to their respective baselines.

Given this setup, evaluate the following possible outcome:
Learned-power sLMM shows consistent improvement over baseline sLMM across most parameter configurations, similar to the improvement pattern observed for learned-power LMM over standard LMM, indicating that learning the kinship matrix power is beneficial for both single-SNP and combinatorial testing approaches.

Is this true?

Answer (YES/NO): NO